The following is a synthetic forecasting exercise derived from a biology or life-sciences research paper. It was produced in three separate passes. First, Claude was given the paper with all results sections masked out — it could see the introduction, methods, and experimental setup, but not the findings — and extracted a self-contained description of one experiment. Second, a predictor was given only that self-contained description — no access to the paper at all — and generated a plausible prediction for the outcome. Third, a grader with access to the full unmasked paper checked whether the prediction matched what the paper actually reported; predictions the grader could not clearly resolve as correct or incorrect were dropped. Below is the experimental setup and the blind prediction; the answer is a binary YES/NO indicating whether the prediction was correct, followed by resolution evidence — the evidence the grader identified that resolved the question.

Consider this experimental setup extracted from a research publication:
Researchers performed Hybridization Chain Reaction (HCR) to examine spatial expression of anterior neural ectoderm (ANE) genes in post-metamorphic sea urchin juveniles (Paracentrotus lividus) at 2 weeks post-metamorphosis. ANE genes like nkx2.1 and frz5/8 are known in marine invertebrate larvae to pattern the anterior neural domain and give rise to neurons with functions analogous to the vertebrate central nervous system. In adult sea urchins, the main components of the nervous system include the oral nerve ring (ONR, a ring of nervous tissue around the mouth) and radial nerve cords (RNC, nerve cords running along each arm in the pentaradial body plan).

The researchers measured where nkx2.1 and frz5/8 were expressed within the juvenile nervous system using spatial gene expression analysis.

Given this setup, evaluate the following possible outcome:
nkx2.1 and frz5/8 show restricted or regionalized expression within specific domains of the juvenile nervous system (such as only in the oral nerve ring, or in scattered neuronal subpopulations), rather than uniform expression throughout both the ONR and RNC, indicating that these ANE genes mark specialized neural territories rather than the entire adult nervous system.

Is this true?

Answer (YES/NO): NO